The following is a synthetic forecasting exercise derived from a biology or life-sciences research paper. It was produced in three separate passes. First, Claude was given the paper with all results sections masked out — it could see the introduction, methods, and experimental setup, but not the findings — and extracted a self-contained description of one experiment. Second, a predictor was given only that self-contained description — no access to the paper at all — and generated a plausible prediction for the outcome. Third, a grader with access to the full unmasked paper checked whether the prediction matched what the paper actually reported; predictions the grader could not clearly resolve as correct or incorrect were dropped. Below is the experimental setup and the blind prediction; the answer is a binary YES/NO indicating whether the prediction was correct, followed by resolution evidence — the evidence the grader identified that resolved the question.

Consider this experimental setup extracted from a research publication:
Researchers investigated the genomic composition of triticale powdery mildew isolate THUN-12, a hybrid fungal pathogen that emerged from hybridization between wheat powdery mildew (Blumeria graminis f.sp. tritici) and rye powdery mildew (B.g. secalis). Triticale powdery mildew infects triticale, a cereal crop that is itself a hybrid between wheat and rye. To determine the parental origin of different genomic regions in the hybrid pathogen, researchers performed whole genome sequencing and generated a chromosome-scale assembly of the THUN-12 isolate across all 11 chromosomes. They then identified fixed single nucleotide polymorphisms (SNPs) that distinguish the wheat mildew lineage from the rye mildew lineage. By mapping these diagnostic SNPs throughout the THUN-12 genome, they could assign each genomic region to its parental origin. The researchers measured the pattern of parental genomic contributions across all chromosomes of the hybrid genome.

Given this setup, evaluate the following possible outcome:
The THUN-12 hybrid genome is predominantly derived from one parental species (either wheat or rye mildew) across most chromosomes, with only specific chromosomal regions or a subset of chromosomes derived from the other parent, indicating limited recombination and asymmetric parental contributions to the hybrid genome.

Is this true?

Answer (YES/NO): YES